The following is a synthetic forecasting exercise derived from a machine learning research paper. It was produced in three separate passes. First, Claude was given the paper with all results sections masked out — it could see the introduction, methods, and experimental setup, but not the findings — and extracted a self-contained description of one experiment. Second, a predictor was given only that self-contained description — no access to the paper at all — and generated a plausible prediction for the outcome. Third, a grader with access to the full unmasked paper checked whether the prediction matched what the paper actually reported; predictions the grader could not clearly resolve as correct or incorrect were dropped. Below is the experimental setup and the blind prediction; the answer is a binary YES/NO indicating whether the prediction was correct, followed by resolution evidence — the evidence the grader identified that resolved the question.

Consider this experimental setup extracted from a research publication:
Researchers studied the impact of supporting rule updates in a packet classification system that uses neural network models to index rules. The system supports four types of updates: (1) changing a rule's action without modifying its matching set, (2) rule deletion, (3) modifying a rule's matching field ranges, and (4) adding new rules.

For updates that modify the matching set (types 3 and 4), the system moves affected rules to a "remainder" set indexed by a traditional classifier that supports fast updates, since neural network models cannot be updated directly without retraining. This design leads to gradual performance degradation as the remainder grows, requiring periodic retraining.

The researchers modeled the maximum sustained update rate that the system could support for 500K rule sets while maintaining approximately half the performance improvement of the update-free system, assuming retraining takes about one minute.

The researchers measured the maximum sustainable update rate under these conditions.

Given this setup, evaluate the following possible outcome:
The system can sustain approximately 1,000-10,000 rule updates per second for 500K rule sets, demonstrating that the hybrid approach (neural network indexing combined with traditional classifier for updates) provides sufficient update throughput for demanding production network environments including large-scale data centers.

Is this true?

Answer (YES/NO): YES